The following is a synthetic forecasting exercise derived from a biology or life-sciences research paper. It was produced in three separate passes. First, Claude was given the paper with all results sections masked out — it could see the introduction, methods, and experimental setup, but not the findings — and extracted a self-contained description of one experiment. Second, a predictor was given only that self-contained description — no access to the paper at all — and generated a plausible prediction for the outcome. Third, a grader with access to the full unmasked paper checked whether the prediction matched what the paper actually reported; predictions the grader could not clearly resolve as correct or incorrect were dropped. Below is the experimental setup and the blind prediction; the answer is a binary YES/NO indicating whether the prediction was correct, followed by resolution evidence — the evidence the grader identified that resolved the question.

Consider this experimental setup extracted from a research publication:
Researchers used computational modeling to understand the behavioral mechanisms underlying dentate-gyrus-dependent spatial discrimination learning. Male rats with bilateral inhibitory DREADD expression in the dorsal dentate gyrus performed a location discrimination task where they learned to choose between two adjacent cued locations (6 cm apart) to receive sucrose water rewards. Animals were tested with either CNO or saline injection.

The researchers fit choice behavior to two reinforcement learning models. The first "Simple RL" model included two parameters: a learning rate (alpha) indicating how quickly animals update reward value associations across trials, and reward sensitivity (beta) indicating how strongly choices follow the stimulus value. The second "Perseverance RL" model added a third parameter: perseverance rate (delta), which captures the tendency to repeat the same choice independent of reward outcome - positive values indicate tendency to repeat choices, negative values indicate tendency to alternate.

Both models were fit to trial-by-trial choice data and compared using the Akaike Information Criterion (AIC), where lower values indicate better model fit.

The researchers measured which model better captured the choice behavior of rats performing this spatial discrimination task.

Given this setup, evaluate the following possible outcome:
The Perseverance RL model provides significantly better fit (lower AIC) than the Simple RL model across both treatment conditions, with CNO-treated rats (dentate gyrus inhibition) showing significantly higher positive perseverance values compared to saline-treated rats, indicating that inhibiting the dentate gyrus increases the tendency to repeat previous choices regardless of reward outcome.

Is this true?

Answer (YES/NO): NO